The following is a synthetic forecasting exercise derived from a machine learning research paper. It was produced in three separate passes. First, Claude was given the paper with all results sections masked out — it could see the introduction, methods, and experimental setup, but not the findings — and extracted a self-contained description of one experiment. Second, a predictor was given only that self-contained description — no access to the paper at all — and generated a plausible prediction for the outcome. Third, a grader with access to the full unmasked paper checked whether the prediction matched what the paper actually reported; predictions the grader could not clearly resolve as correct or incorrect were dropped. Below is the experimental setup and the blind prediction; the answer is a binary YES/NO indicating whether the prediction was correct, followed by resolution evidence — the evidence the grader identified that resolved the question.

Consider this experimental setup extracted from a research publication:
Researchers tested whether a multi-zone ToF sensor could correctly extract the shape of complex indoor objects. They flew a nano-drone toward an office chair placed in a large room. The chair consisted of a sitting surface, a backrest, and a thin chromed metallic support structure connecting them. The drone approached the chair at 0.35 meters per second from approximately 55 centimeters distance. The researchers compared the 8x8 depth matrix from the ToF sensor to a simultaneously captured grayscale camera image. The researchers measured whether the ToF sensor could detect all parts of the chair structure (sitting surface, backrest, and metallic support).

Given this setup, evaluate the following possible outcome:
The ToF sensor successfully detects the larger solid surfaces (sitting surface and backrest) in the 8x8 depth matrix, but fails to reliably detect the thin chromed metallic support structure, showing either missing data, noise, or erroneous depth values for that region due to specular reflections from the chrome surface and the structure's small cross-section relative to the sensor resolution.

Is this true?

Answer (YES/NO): YES